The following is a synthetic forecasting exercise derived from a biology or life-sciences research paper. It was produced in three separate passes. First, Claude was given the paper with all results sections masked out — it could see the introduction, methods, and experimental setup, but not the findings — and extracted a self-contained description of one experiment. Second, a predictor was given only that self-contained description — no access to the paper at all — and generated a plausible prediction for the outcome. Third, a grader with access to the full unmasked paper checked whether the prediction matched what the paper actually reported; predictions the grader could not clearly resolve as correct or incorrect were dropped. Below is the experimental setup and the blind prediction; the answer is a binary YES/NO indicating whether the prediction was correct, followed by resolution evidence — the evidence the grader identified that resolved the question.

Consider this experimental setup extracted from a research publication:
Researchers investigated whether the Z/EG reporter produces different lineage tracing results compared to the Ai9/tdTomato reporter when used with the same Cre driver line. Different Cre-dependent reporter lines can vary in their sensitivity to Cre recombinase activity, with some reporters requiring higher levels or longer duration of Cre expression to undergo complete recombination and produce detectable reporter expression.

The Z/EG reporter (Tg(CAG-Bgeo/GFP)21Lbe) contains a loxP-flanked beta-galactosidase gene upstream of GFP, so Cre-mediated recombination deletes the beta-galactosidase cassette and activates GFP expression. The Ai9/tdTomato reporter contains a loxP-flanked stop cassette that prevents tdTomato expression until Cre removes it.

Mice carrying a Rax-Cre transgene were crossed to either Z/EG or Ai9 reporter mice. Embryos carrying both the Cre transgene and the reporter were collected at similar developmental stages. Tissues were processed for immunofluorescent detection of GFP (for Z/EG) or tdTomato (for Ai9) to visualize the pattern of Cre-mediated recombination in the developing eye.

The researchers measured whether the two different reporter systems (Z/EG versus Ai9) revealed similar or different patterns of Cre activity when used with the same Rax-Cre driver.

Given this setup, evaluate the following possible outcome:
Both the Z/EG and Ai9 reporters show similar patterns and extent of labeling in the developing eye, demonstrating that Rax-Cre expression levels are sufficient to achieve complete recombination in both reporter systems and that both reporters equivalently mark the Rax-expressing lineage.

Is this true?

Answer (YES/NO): YES